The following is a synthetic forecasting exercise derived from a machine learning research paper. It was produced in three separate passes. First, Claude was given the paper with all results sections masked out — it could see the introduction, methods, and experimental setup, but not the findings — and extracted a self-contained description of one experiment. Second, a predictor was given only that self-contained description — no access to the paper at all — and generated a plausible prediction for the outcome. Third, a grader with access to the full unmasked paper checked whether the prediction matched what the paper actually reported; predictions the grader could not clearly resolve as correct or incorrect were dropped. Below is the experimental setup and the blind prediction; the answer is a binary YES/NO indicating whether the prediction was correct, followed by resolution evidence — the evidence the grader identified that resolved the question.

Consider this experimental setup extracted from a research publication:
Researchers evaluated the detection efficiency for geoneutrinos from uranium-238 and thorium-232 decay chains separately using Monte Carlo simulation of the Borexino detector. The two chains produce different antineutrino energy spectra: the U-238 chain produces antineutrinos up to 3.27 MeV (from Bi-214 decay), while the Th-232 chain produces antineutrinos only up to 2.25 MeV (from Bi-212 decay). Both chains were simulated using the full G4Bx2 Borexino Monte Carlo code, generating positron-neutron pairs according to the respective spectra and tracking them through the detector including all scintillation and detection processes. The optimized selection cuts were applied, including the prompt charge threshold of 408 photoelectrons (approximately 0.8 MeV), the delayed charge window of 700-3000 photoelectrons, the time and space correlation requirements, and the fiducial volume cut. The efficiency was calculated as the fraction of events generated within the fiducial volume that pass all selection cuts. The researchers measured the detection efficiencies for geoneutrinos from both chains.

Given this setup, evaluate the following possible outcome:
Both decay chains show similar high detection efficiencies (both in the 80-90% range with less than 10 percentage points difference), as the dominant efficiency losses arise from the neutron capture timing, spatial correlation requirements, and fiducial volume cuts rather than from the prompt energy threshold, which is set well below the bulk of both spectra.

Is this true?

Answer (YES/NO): YES